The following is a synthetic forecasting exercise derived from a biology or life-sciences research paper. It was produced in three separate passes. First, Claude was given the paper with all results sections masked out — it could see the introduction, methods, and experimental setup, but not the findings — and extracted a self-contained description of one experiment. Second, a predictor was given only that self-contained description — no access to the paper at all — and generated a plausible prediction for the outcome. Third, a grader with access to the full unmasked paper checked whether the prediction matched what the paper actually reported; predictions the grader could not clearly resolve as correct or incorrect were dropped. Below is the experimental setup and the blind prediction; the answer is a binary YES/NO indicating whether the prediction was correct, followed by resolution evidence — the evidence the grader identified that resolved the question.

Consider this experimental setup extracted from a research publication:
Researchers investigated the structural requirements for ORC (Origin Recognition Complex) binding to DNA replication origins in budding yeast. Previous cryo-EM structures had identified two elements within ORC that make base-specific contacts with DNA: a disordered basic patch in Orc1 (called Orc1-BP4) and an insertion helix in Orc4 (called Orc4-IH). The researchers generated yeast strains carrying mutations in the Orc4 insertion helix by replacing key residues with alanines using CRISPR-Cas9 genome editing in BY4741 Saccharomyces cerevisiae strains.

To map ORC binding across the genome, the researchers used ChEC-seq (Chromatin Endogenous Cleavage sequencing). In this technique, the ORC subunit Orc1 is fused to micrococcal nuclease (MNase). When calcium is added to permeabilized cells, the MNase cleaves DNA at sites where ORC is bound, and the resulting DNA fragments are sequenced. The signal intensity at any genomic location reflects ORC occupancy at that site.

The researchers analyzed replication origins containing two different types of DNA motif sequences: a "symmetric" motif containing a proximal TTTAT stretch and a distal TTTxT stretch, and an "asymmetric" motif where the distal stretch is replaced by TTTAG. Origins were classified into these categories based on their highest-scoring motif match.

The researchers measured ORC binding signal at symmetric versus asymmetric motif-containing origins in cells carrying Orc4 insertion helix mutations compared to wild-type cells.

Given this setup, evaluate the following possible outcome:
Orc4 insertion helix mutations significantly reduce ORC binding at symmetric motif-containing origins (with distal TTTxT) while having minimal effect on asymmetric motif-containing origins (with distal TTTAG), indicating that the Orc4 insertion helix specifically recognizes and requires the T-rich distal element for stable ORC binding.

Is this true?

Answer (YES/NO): NO